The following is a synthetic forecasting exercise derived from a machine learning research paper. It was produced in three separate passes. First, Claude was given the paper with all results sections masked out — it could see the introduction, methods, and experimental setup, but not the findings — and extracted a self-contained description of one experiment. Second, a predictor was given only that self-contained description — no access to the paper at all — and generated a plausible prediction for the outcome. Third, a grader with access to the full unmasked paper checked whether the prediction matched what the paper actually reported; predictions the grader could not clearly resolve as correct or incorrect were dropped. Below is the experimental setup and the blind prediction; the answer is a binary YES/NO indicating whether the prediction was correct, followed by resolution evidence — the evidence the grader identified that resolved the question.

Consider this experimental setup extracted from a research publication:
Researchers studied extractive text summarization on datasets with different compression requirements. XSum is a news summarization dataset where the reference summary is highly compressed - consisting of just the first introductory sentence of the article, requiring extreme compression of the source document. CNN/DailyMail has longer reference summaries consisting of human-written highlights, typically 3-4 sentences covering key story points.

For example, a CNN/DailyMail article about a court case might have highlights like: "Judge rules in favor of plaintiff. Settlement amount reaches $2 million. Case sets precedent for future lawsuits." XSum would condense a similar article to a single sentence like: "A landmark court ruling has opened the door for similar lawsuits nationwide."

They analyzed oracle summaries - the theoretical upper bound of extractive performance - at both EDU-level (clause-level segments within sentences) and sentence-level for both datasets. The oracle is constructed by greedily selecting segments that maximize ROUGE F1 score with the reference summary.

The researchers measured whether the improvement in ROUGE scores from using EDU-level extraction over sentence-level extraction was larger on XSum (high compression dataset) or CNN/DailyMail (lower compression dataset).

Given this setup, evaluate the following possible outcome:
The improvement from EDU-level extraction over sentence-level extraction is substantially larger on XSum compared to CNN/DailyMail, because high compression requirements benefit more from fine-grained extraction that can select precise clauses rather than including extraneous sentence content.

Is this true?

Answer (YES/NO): NO